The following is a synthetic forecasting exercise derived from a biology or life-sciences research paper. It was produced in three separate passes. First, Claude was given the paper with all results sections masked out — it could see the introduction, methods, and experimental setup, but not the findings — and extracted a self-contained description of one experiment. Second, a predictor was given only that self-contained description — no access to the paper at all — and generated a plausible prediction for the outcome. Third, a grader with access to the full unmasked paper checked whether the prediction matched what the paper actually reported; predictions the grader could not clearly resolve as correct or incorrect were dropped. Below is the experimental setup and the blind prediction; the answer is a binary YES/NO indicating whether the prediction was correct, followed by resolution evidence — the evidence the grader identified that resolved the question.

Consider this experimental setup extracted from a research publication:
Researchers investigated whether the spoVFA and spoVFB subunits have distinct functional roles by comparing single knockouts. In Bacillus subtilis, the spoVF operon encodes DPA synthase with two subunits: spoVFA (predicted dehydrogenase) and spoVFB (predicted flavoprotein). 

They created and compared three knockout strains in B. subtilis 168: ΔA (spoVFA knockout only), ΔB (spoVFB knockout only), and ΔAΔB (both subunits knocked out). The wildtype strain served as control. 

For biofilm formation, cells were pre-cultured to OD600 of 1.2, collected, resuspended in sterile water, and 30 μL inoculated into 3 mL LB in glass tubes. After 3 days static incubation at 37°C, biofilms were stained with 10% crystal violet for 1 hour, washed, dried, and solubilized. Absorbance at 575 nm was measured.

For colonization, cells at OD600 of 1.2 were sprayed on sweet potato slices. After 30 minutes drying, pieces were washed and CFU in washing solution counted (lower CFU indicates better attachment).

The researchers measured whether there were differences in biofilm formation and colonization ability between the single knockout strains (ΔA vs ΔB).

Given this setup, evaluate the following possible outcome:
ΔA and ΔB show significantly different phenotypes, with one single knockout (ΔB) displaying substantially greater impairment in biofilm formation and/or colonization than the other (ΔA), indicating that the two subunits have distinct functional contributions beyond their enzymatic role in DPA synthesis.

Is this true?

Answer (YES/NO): NO